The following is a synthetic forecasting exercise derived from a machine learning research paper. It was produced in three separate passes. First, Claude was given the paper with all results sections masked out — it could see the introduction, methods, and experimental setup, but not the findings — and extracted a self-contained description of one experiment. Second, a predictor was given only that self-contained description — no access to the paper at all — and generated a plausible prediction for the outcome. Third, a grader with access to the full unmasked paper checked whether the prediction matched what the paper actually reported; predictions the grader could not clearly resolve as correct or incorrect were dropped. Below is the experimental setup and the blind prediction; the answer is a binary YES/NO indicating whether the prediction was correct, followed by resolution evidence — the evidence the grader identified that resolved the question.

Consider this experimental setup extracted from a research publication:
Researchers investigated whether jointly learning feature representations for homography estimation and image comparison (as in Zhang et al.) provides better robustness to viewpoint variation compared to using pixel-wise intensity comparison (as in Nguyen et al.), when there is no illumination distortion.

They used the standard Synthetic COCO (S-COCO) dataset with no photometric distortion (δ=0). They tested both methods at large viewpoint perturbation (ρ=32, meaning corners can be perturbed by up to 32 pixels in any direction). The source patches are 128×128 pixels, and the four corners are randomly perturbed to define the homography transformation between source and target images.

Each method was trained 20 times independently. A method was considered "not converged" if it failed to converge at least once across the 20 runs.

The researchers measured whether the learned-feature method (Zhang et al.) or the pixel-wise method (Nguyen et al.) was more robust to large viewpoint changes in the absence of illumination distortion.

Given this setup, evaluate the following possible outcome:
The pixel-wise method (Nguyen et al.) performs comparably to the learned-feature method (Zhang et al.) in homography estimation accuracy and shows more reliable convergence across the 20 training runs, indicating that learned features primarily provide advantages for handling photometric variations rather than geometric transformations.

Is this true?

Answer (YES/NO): YES